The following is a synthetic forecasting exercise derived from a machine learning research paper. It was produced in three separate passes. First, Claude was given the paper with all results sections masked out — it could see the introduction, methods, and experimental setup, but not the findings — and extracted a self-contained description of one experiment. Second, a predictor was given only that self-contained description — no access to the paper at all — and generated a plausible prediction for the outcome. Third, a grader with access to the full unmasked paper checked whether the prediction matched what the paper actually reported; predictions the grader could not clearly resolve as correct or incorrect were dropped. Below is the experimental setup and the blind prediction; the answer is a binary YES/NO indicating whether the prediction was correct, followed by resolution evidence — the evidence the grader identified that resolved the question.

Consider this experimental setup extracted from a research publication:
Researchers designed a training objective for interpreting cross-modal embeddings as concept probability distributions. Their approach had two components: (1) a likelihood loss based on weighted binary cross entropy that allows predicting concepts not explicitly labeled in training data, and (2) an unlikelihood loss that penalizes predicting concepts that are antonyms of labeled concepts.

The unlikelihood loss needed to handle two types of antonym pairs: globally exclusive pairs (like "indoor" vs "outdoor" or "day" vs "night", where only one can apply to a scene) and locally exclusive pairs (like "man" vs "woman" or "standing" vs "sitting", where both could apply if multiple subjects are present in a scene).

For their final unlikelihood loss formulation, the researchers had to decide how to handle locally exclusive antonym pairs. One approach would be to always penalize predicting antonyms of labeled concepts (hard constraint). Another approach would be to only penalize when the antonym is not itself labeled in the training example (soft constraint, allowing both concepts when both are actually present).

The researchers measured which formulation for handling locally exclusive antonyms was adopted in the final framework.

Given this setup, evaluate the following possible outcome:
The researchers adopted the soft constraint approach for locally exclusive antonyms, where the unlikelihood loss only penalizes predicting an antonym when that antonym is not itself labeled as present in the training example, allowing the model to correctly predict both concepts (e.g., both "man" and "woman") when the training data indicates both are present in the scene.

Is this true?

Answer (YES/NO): YES